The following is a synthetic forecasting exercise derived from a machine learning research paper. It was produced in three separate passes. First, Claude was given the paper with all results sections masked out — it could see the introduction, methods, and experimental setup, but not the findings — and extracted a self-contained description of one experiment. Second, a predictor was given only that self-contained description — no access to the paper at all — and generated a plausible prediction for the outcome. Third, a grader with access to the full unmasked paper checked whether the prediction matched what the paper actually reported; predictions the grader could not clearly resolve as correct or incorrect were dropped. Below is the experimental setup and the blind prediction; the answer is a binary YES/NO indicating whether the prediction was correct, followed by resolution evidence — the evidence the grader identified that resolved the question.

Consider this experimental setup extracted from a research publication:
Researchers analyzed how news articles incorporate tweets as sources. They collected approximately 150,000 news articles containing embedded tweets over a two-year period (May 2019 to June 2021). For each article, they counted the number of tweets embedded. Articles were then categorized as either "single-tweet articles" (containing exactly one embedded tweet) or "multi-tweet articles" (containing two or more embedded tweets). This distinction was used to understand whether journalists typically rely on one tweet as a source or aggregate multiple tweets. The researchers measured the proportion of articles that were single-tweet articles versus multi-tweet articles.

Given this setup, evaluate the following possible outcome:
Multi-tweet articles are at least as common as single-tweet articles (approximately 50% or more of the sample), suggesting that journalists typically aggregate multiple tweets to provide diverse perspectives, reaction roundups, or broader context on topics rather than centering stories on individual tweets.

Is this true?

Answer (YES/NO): NO